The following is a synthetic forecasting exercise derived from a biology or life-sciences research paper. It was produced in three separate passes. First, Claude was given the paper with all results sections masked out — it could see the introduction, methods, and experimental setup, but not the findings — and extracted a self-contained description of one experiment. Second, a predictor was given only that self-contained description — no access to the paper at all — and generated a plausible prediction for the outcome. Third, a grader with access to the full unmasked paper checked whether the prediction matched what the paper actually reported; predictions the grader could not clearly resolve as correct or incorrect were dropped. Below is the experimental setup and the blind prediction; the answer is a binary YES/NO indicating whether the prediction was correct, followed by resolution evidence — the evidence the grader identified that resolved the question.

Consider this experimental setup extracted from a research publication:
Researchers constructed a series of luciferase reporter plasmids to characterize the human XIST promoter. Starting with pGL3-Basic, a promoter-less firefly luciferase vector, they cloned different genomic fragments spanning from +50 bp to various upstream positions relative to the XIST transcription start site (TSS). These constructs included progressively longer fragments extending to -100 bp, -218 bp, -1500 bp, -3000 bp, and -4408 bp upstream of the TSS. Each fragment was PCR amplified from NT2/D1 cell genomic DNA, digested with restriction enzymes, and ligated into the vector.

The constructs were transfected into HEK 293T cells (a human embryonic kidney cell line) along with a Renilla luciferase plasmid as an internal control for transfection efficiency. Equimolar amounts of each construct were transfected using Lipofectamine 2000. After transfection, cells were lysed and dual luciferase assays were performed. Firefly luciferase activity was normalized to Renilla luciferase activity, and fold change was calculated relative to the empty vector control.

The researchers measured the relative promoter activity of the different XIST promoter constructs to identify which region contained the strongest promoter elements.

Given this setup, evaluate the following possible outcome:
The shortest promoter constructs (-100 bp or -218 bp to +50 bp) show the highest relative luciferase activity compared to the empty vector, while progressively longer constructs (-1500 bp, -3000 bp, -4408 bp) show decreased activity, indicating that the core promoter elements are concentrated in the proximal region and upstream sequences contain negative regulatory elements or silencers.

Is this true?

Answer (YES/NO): NO